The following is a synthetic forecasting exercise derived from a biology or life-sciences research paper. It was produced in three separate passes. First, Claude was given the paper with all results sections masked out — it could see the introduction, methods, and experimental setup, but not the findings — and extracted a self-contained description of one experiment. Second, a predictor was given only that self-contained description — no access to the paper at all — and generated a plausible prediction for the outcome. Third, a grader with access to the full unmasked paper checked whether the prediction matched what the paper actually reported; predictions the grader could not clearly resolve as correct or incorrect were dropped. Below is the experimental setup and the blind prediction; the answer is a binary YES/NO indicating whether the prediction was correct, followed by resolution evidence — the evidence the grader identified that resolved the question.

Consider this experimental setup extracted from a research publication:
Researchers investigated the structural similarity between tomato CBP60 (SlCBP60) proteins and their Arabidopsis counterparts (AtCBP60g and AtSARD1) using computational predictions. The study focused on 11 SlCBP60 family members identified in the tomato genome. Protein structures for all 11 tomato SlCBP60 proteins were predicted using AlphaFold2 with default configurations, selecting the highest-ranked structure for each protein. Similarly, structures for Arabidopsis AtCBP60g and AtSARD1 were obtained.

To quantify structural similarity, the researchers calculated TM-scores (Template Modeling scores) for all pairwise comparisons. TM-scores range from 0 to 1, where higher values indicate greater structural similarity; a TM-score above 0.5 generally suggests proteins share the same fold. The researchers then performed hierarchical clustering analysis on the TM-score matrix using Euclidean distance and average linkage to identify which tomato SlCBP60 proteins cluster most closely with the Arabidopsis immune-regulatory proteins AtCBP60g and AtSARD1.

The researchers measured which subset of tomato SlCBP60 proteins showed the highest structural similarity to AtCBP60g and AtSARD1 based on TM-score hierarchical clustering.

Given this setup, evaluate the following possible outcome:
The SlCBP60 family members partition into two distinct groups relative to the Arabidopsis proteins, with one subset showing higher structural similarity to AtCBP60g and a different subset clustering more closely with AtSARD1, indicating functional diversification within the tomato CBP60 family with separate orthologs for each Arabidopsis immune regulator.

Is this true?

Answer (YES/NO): YES